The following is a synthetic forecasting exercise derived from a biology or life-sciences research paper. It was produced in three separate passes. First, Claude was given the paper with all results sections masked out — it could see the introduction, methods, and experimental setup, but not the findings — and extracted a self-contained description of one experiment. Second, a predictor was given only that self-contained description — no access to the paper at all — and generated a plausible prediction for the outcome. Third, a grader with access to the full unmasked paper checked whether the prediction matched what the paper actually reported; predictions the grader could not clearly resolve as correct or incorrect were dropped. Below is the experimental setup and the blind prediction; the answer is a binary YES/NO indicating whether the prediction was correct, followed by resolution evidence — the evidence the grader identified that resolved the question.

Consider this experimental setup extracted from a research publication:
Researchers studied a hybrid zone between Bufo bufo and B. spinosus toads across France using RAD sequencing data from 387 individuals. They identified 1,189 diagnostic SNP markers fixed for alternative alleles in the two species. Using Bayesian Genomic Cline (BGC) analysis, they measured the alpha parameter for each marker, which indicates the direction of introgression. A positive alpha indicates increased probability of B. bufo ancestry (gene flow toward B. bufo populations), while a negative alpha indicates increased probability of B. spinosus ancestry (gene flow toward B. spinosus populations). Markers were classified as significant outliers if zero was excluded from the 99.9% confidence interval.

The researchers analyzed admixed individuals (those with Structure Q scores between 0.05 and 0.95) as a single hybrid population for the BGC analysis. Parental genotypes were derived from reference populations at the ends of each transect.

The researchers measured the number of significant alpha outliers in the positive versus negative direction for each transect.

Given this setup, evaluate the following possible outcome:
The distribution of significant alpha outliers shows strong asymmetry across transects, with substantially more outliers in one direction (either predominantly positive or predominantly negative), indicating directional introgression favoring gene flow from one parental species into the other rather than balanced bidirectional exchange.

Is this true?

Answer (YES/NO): NO